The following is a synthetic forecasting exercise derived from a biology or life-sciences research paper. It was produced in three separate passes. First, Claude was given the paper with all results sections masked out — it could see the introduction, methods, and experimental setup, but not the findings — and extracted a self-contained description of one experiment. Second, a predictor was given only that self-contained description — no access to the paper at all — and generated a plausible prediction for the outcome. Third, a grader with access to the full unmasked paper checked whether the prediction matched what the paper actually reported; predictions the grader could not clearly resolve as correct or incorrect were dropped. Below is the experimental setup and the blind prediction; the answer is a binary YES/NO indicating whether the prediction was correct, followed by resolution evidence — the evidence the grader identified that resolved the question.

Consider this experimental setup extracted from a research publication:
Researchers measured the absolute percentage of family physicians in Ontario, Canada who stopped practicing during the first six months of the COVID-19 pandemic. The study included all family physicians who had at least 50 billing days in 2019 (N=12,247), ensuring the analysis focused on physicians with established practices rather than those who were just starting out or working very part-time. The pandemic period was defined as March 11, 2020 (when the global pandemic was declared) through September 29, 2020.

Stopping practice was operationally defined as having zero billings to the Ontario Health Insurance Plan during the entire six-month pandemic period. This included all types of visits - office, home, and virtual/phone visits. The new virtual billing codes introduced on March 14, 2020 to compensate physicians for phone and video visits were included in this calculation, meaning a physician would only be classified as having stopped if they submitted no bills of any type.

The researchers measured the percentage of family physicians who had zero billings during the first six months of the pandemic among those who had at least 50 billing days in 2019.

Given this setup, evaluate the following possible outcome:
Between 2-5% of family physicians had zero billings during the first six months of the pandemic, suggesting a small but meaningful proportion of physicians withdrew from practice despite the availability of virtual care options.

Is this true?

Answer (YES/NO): YES